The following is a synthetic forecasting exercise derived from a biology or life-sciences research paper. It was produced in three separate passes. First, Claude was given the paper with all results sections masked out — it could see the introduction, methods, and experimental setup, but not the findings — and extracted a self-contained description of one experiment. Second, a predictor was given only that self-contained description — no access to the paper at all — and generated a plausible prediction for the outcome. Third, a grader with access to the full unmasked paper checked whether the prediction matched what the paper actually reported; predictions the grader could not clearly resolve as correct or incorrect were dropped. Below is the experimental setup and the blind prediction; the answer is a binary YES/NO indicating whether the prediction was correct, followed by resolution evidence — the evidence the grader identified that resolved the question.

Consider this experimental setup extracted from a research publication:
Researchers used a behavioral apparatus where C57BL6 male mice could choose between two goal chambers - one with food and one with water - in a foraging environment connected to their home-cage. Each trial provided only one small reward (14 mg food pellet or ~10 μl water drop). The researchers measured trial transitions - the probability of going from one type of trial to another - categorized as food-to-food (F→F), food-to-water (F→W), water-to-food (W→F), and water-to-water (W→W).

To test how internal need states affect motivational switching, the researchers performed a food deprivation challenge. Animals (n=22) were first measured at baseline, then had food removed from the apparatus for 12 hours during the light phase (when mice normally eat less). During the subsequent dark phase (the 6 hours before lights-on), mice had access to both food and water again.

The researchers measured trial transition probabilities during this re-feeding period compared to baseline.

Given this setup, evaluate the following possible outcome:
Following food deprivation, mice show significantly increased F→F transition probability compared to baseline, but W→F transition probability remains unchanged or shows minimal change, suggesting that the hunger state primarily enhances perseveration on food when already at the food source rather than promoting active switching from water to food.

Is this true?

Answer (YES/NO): YES